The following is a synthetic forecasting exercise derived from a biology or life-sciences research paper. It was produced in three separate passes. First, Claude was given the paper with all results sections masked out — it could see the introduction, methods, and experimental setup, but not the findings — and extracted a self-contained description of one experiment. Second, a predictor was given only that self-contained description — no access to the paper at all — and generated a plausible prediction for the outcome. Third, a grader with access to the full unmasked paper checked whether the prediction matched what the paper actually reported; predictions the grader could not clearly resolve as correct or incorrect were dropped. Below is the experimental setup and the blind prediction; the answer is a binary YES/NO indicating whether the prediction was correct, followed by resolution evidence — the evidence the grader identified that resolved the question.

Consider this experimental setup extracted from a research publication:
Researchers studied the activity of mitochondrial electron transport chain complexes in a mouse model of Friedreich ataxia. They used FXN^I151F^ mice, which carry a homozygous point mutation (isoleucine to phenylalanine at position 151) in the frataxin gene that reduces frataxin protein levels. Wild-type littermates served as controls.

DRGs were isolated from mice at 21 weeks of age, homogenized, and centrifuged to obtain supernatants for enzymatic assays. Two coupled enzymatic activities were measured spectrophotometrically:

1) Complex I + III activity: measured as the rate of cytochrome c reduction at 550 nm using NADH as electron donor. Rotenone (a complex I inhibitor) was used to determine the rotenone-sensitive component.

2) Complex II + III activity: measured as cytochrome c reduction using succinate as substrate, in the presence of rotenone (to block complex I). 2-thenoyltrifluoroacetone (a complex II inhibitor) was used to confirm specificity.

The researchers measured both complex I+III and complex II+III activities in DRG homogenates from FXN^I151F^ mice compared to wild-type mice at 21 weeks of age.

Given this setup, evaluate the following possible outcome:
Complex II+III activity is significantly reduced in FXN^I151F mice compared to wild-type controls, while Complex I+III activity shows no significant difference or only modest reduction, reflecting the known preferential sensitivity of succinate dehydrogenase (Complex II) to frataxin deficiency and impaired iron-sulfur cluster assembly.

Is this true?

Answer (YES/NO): YES